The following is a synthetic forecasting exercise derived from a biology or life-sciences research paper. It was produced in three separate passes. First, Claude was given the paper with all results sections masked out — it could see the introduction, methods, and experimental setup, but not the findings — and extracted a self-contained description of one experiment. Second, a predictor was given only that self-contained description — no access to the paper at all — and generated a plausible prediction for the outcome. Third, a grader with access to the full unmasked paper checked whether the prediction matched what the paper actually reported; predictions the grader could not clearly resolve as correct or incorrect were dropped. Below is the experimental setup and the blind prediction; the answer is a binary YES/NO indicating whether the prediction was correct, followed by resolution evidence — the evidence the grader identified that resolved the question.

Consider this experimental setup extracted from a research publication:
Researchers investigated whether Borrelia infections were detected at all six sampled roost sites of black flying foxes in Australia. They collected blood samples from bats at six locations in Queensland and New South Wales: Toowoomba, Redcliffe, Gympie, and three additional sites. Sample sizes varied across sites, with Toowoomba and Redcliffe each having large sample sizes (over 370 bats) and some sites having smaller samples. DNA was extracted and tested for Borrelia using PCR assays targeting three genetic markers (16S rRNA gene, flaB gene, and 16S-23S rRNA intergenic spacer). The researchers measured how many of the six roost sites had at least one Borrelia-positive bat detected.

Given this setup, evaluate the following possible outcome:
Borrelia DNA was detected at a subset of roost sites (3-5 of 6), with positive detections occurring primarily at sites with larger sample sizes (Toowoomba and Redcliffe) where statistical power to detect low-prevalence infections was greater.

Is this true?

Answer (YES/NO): NO